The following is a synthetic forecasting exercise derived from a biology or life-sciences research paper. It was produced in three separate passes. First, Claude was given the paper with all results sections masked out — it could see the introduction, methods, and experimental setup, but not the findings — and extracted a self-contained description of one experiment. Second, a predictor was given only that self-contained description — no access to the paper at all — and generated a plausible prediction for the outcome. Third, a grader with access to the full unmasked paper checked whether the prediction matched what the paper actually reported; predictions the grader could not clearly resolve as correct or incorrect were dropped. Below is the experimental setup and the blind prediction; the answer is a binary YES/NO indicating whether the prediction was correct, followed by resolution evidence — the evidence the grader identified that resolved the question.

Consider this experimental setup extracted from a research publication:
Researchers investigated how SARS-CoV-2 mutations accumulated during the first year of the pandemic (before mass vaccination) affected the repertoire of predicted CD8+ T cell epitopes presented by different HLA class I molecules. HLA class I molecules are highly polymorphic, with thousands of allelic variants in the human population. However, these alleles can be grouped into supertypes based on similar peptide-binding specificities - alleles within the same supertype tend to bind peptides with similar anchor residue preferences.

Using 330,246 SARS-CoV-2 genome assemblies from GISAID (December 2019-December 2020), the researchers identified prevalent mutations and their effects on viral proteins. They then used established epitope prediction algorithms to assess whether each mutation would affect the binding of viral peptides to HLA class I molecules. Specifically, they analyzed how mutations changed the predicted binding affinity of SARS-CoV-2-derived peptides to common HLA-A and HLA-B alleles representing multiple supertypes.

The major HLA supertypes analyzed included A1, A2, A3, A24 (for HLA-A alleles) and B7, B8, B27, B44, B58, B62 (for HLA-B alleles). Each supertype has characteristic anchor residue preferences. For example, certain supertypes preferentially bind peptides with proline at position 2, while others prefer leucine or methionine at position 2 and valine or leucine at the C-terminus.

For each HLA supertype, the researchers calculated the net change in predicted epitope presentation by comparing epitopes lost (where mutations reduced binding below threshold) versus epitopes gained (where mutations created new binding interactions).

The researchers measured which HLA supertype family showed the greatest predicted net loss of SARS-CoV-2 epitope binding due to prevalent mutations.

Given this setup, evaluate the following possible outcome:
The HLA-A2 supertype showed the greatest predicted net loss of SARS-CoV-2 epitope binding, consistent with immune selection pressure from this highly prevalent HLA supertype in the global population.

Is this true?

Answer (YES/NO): NO